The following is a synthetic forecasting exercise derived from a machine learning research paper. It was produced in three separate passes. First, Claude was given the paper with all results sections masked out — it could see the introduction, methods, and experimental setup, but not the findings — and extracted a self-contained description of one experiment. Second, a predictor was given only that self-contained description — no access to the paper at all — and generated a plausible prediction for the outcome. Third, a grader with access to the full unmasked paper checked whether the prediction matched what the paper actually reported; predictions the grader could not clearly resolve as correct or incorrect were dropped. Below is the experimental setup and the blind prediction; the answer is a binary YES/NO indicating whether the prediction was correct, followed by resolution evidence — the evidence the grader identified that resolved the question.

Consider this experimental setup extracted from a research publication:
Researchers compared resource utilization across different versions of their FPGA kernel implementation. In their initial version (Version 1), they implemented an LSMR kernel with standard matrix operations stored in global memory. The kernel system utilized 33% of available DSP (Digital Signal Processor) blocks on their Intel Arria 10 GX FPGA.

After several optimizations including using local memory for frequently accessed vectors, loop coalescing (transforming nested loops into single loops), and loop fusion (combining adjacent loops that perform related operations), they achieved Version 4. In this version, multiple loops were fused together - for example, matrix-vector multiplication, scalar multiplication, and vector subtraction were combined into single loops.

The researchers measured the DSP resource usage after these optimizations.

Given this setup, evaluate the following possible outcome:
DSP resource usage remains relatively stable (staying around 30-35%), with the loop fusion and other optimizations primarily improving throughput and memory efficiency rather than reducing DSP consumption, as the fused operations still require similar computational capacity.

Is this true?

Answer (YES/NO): NO